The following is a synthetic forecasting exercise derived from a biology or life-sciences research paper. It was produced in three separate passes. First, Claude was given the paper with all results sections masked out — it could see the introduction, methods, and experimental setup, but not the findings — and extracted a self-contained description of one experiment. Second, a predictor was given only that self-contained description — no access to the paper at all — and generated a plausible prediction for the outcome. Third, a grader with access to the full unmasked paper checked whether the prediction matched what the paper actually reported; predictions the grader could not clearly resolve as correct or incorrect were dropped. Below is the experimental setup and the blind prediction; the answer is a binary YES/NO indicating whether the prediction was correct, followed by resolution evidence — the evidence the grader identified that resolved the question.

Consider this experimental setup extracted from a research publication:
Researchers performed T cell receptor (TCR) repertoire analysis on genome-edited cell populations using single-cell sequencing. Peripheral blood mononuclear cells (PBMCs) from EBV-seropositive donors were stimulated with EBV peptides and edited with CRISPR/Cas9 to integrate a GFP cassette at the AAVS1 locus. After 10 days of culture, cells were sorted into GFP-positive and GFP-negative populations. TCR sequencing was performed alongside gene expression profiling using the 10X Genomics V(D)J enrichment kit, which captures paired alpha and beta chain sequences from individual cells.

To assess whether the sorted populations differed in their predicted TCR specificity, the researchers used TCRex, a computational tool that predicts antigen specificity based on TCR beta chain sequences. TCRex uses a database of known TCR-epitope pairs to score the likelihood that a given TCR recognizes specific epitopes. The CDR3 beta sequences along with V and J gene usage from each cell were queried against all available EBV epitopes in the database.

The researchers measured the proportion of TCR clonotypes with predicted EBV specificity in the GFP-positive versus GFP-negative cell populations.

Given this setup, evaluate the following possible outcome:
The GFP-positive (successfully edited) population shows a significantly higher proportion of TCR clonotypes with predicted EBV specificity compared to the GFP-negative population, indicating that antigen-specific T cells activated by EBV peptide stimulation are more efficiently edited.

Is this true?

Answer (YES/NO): YES